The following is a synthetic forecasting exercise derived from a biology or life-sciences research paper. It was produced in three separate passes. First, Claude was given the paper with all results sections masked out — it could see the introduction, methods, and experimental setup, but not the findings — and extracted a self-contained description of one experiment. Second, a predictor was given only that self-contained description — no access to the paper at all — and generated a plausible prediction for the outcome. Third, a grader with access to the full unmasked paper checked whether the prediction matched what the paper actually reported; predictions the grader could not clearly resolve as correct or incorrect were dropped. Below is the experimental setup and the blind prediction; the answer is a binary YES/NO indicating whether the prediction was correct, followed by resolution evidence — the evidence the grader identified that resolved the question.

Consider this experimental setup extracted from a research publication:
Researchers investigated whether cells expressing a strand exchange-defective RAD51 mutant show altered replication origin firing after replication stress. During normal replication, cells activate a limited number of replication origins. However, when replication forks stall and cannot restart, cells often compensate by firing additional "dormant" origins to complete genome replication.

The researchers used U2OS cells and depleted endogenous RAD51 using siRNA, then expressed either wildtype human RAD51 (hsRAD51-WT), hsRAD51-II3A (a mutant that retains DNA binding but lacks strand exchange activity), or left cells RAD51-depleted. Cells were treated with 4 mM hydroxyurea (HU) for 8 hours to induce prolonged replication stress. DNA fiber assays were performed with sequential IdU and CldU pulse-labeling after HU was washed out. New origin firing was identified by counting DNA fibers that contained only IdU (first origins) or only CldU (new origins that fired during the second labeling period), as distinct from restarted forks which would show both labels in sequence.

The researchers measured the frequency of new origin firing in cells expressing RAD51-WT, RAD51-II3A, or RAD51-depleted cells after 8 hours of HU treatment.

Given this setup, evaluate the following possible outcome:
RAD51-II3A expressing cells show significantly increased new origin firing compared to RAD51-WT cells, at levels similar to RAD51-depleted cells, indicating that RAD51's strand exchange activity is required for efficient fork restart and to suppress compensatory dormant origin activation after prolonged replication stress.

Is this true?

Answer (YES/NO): NO